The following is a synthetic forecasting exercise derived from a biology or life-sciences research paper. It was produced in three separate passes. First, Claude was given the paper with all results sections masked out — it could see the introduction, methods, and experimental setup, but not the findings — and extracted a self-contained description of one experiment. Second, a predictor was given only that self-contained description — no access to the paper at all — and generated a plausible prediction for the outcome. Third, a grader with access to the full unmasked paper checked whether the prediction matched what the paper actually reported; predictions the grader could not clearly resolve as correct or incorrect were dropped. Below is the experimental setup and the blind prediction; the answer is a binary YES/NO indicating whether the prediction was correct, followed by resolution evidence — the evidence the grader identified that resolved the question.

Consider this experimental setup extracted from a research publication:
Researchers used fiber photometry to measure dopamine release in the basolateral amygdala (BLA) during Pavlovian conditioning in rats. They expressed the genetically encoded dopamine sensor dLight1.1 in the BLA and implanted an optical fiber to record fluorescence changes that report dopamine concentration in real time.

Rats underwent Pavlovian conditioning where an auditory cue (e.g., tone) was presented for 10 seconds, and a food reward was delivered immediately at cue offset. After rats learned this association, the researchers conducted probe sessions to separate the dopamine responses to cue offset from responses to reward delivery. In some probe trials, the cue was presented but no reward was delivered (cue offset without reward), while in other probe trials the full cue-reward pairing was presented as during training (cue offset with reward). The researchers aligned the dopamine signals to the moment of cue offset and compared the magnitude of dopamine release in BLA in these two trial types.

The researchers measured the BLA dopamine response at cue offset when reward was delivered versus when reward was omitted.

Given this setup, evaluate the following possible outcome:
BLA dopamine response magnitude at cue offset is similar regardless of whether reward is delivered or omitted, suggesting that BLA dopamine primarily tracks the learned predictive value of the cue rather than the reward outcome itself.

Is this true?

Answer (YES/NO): NO